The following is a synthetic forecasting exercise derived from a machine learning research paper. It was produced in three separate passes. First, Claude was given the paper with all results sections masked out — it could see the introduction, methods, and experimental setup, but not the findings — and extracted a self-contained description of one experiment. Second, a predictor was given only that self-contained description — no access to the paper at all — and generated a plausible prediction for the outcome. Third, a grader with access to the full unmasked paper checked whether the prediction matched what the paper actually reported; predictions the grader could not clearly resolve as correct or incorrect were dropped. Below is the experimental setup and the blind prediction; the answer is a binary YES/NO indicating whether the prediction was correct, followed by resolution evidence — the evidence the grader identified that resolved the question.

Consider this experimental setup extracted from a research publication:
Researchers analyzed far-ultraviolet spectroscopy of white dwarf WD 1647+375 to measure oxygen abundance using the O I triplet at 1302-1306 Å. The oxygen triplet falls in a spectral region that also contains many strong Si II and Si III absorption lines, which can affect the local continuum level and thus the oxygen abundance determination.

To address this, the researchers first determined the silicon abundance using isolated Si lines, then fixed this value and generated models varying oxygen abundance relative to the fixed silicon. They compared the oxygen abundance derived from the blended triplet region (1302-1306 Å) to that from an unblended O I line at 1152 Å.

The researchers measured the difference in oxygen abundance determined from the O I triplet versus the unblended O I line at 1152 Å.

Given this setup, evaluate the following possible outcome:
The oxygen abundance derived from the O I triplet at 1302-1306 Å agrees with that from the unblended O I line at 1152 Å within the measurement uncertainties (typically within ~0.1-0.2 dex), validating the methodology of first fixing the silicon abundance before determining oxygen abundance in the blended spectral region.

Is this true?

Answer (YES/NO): YES